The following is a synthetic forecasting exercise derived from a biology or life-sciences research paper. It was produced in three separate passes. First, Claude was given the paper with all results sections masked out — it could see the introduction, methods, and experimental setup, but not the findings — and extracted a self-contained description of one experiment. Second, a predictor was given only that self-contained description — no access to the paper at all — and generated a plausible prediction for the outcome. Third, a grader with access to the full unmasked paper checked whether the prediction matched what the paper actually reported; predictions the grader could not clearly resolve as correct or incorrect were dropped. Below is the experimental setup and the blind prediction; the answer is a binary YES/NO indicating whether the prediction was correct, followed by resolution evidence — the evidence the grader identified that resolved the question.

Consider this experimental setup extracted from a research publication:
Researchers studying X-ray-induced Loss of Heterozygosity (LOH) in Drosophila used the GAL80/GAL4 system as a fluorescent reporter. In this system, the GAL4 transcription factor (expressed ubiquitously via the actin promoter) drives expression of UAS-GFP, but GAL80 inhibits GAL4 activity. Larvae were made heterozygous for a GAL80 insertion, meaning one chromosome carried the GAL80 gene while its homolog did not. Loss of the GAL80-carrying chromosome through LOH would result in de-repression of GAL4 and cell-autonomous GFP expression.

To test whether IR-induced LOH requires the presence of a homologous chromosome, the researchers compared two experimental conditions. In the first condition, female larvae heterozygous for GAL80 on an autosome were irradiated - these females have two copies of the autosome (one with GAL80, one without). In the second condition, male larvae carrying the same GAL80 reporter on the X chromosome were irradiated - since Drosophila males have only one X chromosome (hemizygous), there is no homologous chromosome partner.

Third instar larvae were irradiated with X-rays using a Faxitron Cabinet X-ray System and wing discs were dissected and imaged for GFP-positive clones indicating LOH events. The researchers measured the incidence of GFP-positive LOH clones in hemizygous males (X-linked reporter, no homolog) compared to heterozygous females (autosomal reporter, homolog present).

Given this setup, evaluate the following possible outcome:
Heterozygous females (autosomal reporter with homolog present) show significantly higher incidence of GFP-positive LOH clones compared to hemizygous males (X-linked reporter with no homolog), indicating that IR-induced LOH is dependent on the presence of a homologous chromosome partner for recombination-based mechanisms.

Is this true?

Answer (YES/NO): NO